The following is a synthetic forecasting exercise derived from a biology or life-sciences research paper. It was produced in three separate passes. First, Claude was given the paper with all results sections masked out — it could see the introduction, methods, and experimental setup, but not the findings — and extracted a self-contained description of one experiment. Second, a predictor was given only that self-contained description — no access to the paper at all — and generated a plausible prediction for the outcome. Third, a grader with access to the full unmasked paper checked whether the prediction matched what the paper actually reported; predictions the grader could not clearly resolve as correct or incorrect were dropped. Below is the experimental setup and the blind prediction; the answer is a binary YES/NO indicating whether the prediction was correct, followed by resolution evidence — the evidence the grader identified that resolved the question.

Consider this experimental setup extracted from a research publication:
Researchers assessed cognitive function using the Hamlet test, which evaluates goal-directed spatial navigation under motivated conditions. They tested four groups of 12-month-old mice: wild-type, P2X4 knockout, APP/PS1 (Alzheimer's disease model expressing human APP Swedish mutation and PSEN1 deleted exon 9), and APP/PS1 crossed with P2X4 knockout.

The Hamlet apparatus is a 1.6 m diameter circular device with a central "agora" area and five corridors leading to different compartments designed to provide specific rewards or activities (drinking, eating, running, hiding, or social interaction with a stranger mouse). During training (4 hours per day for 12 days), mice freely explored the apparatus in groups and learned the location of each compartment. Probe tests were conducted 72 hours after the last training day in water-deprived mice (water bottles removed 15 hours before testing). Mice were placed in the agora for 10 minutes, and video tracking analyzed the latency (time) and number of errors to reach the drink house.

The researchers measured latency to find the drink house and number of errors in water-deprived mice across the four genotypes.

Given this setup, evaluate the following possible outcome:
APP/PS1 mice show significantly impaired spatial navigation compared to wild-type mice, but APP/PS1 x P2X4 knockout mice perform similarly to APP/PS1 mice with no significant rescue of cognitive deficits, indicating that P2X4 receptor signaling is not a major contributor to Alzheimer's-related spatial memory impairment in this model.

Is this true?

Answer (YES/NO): NO